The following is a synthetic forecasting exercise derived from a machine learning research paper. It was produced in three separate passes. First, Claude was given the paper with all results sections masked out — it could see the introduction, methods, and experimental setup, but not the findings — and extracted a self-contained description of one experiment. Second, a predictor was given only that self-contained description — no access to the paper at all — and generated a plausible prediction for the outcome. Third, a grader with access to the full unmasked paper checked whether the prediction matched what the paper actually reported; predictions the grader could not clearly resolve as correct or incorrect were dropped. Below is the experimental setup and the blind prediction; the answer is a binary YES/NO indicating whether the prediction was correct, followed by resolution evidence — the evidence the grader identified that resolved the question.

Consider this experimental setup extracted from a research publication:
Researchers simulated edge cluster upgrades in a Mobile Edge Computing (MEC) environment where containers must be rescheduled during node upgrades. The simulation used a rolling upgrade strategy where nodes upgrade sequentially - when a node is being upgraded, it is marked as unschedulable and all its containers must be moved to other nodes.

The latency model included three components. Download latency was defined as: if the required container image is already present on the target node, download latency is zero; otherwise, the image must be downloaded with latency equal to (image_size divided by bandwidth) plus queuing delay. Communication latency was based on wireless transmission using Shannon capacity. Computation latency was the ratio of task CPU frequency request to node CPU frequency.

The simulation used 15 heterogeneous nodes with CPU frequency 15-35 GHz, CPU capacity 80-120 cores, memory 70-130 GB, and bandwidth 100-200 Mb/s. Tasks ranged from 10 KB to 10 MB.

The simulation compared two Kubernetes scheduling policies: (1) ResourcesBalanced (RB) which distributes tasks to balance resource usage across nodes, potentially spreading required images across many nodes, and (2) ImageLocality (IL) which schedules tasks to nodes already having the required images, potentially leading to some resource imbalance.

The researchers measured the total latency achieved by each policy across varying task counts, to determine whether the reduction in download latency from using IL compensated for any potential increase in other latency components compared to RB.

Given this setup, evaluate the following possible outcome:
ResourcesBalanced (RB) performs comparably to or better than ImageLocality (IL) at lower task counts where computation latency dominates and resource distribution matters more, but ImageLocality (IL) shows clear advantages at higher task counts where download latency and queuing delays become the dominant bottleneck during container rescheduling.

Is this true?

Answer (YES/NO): NO